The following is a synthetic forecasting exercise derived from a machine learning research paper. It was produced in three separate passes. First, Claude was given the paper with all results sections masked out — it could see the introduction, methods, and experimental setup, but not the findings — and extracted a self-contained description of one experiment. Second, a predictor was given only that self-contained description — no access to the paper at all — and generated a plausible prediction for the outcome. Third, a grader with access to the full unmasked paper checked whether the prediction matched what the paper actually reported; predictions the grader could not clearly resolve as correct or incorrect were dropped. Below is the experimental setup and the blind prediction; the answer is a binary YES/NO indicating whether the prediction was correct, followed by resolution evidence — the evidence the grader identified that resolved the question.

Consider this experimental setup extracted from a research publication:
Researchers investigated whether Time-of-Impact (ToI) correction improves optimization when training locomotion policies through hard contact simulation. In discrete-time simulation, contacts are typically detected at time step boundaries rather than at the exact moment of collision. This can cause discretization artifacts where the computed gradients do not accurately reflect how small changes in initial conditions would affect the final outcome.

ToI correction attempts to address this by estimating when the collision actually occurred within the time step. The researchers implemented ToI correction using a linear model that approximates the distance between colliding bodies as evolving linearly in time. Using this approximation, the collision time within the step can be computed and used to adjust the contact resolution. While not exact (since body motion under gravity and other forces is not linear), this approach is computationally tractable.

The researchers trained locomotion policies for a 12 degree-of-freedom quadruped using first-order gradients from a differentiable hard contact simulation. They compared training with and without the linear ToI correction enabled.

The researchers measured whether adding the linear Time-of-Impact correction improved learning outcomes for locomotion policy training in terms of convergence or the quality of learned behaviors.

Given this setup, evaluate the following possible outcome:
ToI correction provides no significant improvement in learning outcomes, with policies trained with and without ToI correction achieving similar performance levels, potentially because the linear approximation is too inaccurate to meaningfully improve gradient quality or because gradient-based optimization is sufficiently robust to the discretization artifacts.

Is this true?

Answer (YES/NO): YES